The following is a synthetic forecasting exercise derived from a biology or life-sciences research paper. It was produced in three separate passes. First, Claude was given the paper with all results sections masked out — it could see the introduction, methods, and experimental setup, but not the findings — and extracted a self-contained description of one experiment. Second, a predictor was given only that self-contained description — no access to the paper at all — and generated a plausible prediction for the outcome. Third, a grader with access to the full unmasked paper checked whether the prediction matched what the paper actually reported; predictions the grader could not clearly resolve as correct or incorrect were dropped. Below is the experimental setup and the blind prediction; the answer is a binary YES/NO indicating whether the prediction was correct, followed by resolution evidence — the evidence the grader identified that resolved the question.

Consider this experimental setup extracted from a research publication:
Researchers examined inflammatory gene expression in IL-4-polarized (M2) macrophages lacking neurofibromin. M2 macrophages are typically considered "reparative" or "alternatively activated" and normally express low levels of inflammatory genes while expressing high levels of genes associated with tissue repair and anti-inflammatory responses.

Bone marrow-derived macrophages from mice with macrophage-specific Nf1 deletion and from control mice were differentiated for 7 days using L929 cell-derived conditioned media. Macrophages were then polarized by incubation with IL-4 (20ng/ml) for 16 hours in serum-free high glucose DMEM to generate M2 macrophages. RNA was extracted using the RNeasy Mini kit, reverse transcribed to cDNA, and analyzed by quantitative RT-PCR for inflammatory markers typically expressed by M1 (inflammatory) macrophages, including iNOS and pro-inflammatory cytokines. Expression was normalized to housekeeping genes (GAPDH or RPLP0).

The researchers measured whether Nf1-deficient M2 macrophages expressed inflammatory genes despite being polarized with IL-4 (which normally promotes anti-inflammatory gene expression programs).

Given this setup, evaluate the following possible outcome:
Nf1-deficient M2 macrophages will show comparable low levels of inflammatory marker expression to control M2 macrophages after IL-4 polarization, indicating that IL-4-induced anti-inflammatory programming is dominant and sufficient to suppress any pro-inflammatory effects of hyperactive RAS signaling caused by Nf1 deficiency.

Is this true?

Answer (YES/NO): NO